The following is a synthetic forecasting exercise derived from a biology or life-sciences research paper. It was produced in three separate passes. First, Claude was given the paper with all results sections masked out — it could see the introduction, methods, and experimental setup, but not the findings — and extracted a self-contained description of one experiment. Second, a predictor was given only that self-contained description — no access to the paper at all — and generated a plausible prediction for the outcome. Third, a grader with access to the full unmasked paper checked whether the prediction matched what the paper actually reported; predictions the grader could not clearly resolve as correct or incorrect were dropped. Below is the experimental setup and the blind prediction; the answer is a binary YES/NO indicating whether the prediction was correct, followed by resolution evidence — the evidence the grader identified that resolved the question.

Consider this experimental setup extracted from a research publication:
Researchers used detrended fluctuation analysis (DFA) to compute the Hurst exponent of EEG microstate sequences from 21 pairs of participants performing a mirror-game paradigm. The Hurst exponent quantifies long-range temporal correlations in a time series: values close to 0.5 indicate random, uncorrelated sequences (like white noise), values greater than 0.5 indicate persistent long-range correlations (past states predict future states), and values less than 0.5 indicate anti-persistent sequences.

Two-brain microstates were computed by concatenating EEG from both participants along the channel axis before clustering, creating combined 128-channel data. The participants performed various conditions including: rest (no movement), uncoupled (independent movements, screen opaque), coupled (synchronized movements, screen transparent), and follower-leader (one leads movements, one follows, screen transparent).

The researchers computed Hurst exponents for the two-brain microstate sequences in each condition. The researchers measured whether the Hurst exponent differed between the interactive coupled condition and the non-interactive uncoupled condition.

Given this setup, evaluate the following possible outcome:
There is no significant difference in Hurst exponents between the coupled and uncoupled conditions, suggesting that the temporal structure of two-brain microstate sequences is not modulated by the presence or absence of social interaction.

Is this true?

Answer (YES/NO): NO